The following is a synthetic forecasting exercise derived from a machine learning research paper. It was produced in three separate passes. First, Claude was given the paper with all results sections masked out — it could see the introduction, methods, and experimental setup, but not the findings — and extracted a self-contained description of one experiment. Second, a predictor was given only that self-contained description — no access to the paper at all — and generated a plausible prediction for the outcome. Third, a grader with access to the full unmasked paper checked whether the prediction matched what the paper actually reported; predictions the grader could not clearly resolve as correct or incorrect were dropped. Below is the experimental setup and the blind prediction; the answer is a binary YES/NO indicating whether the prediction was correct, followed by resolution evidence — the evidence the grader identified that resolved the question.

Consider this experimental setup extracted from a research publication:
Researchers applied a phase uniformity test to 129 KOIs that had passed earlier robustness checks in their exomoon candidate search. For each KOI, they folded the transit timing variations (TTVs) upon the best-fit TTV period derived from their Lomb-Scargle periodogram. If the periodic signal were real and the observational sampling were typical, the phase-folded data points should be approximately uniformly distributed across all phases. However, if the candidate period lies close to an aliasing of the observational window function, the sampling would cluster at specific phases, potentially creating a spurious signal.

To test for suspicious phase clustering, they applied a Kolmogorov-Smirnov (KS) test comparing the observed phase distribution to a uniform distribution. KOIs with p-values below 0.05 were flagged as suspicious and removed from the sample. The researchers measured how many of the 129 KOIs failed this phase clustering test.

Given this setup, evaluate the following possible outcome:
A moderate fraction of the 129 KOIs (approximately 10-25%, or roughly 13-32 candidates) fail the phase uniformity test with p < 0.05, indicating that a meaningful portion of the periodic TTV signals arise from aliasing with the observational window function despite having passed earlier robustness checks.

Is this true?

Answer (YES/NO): NO